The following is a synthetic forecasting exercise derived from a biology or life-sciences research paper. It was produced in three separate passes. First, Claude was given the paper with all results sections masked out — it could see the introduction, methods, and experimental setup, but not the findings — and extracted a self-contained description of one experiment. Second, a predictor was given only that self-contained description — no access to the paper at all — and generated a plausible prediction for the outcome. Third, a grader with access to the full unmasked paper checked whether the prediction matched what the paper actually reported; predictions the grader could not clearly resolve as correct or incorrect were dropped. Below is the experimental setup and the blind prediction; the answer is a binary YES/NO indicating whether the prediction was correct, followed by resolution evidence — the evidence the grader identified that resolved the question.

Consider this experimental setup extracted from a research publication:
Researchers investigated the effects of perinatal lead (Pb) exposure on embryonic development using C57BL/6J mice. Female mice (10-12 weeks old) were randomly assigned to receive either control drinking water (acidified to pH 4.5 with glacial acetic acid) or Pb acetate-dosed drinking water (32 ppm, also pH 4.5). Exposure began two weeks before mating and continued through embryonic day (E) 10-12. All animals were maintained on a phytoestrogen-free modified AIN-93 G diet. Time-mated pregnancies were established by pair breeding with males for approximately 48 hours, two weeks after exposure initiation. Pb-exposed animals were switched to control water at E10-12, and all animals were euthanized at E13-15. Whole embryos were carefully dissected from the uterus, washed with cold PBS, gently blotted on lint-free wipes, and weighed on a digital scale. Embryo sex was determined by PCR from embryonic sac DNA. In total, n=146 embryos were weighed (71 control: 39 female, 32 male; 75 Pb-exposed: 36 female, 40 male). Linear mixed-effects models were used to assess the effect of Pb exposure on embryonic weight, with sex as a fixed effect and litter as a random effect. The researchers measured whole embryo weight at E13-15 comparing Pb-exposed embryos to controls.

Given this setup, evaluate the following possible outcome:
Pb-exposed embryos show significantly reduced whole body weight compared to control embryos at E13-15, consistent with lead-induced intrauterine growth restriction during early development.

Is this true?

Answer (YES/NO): NO